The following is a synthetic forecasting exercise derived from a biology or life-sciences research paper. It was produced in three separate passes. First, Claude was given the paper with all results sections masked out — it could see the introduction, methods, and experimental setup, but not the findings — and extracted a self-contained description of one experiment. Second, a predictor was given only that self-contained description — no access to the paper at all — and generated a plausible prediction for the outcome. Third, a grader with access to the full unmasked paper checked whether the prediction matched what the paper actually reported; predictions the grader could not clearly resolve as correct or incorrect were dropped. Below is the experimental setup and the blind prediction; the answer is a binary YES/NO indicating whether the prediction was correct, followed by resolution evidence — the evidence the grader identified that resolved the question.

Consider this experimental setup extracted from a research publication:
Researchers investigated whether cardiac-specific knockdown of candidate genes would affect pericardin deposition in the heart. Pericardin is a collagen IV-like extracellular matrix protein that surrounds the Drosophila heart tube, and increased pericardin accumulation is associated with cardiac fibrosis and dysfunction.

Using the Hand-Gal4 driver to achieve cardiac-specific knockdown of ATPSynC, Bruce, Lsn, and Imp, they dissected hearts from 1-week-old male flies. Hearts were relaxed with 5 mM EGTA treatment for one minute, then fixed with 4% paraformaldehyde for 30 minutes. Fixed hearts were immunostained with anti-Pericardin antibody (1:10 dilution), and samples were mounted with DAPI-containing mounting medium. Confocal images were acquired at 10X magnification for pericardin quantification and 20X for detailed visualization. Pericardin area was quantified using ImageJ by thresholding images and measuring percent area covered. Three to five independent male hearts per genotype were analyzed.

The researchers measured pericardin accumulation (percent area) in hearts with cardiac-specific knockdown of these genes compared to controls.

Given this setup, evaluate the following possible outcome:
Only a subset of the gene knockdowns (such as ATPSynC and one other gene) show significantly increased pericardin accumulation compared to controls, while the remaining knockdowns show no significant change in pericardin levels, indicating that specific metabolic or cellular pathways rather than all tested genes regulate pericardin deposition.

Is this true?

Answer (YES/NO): NO